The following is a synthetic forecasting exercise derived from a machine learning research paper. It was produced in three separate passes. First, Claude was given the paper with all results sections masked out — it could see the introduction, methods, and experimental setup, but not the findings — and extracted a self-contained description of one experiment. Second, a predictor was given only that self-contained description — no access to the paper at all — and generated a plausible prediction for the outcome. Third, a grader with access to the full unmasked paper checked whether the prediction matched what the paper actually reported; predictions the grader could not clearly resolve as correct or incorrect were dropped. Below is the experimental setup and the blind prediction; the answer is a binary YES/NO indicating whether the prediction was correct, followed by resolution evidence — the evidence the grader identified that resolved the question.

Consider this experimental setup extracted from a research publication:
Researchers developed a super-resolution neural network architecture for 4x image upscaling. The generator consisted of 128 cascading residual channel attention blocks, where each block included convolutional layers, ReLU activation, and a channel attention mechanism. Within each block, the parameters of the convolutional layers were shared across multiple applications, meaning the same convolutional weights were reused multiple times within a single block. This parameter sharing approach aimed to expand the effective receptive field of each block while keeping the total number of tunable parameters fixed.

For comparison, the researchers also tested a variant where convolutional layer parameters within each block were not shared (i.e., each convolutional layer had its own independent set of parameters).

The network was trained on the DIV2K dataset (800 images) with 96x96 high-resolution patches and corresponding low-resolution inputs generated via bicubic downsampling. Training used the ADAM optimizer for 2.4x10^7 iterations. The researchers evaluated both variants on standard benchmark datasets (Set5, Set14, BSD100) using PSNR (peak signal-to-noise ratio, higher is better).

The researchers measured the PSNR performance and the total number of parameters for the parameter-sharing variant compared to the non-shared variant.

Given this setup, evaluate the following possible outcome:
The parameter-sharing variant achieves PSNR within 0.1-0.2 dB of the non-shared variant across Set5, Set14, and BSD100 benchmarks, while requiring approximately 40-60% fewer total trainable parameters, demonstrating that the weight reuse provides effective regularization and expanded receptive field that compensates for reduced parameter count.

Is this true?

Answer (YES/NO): NO